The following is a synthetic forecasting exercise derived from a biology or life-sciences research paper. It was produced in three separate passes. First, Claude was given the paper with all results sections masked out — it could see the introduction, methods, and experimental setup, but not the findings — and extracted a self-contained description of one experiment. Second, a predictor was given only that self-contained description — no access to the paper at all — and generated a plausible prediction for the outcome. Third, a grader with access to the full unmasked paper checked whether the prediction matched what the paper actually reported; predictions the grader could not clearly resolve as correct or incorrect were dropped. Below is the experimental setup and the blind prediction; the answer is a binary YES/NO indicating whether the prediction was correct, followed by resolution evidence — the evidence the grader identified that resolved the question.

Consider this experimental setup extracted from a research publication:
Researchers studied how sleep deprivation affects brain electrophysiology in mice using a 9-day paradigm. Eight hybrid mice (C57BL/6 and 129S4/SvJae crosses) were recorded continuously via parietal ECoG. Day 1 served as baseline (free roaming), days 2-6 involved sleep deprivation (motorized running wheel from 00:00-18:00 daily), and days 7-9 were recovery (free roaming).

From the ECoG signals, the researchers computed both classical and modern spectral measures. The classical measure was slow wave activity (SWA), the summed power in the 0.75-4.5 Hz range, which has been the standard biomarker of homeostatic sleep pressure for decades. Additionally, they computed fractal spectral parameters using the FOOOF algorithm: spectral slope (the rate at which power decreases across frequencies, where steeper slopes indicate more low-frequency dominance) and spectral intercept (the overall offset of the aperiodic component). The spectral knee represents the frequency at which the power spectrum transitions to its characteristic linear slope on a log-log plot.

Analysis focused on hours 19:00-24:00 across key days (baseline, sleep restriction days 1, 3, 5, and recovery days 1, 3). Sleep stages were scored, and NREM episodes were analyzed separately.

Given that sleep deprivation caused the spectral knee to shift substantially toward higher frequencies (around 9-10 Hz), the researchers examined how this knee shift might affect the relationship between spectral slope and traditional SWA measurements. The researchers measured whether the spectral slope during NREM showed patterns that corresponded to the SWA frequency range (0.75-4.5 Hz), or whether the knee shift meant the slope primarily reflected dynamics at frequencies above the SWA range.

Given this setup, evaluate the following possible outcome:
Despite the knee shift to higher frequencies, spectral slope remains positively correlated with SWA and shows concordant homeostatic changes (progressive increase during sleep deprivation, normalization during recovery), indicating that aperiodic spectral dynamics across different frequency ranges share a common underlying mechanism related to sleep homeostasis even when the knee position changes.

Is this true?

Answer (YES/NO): NO